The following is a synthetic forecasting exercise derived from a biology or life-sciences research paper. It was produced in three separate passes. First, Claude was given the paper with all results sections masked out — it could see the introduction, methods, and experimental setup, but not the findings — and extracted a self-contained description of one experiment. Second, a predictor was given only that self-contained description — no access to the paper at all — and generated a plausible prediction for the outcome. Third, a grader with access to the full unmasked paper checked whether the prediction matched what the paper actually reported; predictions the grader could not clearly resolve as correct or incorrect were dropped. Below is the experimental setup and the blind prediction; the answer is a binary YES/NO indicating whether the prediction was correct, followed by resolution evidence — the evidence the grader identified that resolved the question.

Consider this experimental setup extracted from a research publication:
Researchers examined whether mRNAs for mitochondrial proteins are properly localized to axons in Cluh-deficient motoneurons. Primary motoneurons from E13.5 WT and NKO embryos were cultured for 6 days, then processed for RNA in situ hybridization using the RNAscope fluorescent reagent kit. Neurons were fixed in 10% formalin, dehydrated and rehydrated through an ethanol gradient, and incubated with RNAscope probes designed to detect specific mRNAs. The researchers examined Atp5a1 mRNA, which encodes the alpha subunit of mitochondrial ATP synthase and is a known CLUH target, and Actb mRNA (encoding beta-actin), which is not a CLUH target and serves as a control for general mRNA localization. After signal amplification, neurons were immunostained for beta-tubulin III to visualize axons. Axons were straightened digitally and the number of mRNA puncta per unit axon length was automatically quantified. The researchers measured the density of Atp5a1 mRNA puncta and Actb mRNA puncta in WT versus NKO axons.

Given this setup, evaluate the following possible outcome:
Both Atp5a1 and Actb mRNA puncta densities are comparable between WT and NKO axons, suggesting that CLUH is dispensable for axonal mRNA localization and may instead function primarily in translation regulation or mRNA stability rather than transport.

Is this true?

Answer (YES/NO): NO